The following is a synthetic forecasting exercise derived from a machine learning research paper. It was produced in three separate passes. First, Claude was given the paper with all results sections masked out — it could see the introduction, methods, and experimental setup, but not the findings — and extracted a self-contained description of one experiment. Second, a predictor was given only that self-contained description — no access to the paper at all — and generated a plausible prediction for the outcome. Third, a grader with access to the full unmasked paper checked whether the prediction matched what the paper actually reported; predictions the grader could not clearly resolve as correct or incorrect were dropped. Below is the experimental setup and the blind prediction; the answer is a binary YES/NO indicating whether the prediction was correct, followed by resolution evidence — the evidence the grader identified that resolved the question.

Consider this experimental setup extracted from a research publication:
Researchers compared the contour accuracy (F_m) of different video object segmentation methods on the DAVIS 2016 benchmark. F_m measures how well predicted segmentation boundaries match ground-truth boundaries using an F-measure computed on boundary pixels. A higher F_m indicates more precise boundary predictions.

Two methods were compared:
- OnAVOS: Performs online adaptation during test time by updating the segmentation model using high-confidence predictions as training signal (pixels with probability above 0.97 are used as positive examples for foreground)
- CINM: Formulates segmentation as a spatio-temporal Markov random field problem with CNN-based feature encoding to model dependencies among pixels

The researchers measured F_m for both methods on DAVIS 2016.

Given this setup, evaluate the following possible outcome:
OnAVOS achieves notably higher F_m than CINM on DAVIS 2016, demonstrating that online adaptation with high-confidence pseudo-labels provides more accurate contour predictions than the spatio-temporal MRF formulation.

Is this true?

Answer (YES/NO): NO